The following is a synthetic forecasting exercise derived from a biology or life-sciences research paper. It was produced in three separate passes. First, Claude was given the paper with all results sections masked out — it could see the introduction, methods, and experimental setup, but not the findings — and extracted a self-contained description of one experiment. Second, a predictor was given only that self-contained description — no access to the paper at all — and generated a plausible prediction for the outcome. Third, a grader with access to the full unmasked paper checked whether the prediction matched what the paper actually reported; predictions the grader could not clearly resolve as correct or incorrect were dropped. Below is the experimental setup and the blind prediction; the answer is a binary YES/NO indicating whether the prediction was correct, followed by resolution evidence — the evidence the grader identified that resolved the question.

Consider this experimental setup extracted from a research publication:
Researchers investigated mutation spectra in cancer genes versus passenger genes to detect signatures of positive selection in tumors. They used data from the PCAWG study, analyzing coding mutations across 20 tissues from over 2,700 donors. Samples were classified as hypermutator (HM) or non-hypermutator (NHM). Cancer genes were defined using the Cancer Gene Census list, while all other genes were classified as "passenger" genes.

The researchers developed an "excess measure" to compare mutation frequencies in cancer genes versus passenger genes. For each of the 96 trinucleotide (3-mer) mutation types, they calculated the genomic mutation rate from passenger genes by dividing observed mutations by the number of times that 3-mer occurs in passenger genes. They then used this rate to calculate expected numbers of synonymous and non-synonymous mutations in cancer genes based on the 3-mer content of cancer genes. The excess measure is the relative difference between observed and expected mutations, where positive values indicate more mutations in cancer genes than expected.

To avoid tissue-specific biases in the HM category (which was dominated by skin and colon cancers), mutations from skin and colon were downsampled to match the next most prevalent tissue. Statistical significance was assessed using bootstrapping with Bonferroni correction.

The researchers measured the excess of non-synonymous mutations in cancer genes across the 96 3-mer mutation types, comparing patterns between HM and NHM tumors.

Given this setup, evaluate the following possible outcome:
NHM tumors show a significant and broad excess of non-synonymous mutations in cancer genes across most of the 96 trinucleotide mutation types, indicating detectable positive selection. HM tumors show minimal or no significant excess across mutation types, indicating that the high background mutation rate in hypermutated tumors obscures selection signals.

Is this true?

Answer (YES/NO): NO